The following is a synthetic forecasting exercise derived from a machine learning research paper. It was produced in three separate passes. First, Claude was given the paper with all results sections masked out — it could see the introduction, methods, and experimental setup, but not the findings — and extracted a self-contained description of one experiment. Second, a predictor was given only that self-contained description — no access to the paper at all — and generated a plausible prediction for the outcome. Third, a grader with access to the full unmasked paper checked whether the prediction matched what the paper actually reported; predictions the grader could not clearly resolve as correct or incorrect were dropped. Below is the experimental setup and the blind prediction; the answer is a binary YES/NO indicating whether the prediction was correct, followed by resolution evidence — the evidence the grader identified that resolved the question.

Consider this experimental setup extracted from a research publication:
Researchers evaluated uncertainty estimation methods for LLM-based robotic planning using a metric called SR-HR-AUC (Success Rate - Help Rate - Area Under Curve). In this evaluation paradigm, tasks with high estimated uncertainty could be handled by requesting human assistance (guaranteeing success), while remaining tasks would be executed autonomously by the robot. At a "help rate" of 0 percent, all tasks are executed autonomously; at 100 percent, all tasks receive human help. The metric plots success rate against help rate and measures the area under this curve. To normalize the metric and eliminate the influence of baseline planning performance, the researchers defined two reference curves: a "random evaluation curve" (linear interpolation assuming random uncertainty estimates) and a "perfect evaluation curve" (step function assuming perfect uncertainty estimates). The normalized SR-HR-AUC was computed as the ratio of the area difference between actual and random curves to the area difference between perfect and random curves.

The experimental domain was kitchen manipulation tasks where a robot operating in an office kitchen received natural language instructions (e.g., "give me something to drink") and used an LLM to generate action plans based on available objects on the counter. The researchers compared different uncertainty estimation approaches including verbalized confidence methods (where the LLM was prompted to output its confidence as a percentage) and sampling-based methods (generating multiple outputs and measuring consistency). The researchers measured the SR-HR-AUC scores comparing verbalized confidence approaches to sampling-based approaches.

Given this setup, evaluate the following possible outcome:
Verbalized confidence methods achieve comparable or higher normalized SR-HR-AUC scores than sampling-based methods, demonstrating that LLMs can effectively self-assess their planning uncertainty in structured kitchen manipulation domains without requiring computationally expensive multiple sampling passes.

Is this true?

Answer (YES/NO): NO